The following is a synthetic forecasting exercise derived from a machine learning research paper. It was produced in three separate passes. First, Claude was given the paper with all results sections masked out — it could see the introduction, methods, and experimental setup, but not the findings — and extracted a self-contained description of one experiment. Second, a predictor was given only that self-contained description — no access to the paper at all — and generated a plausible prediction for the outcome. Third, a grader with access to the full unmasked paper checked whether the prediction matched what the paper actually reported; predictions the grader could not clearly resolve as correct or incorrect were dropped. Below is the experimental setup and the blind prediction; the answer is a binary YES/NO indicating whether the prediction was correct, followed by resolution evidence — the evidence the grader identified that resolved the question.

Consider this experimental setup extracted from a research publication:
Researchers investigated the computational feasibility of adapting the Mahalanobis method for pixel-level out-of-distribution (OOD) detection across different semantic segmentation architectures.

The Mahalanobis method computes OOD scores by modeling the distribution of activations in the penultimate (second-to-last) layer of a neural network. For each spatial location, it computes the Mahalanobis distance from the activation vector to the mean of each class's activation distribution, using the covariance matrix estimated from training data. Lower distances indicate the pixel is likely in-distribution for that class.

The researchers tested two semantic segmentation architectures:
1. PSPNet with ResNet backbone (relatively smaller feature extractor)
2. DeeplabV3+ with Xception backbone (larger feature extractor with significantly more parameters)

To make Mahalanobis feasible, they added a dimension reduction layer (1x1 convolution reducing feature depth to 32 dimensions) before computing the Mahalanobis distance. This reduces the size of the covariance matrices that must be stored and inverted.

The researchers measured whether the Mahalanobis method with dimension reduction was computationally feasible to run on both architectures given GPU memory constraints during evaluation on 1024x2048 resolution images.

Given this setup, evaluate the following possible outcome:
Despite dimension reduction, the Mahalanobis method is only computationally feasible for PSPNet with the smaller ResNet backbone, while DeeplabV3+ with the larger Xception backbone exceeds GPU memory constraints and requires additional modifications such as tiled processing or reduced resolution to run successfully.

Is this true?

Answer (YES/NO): YES